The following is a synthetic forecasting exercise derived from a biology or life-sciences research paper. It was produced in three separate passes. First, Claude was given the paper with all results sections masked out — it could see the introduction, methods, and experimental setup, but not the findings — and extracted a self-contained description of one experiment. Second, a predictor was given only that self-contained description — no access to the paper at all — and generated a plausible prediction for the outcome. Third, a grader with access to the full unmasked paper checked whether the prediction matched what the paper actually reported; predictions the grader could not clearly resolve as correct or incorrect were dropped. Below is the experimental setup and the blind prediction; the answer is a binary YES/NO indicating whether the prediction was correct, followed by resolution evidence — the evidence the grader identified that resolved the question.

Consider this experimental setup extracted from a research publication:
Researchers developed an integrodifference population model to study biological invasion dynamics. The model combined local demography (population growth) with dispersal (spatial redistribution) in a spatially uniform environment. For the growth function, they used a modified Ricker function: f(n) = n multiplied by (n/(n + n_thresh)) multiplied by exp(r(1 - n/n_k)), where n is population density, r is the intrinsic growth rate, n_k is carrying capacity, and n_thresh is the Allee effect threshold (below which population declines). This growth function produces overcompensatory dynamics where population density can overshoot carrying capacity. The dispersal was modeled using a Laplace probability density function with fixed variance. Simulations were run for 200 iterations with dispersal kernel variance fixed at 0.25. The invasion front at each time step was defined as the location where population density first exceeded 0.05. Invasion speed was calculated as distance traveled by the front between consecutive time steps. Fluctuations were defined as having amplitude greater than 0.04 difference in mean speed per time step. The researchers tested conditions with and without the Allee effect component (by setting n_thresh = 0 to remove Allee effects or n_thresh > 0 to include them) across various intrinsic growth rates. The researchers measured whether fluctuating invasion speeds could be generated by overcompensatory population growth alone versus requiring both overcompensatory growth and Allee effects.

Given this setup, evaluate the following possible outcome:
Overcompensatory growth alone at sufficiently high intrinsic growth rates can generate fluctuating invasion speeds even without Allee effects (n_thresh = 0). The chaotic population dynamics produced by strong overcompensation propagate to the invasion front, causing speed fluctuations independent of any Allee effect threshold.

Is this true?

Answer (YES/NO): NO